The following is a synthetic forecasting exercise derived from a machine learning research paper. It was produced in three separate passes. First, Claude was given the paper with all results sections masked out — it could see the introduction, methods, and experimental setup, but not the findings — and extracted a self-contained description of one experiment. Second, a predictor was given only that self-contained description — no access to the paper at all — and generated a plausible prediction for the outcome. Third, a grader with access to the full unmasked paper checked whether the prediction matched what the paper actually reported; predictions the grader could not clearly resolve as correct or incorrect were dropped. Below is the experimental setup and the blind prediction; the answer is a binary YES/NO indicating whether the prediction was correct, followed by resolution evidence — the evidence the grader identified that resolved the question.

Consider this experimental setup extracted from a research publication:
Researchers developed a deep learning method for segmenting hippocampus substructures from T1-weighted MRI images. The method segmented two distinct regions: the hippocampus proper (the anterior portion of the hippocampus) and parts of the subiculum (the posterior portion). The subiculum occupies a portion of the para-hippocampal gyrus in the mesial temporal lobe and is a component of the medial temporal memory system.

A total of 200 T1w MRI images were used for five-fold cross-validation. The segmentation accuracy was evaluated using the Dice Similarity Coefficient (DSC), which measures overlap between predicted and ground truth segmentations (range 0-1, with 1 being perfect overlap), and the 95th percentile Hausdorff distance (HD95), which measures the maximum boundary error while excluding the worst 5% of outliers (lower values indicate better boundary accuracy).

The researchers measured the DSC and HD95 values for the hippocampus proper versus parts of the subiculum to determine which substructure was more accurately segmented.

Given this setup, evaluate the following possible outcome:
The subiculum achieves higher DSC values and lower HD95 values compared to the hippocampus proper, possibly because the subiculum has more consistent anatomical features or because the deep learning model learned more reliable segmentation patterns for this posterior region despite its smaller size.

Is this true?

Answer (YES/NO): NO